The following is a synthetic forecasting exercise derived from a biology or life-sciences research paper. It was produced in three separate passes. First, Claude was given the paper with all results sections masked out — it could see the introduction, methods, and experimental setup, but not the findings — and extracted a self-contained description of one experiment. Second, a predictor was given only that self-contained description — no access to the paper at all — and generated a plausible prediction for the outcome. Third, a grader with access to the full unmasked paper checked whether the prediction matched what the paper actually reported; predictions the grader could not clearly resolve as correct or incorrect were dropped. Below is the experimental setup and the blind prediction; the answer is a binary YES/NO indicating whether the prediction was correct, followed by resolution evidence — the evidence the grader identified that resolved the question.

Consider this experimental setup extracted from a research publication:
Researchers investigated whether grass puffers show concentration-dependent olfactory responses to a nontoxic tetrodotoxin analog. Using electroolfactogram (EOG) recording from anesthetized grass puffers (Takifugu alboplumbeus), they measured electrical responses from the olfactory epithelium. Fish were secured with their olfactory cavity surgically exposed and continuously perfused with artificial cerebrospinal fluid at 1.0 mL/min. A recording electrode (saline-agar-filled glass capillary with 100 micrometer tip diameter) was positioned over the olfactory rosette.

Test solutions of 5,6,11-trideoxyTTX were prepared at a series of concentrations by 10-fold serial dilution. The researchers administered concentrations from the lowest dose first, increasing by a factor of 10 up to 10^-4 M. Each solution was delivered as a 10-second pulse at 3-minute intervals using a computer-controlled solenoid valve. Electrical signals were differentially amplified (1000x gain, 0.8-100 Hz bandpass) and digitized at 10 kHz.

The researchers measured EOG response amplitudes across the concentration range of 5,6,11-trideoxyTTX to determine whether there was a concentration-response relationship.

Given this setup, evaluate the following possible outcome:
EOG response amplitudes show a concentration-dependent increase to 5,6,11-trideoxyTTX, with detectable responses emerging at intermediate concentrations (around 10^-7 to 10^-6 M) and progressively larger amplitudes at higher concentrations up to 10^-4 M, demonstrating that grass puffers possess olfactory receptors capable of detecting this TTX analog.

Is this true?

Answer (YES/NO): YES